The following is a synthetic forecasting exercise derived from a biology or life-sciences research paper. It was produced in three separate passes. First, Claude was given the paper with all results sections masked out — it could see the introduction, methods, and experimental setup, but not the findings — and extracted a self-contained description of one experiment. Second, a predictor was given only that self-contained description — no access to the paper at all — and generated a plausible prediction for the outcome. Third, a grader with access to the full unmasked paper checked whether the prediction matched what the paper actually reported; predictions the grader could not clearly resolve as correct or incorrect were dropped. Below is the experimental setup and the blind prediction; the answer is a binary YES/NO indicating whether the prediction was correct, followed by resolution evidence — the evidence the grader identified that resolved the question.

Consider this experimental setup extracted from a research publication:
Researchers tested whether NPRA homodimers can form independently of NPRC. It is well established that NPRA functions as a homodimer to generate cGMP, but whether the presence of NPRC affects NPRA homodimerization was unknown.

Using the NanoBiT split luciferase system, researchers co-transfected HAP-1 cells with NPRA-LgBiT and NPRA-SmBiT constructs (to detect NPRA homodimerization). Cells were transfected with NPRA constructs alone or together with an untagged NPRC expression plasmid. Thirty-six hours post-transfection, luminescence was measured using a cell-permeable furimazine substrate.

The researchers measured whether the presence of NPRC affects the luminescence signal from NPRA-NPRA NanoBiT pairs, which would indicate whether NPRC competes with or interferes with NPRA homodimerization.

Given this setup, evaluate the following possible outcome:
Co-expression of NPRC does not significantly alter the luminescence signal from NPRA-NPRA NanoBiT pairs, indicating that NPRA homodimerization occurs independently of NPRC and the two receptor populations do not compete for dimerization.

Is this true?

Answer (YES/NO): NO